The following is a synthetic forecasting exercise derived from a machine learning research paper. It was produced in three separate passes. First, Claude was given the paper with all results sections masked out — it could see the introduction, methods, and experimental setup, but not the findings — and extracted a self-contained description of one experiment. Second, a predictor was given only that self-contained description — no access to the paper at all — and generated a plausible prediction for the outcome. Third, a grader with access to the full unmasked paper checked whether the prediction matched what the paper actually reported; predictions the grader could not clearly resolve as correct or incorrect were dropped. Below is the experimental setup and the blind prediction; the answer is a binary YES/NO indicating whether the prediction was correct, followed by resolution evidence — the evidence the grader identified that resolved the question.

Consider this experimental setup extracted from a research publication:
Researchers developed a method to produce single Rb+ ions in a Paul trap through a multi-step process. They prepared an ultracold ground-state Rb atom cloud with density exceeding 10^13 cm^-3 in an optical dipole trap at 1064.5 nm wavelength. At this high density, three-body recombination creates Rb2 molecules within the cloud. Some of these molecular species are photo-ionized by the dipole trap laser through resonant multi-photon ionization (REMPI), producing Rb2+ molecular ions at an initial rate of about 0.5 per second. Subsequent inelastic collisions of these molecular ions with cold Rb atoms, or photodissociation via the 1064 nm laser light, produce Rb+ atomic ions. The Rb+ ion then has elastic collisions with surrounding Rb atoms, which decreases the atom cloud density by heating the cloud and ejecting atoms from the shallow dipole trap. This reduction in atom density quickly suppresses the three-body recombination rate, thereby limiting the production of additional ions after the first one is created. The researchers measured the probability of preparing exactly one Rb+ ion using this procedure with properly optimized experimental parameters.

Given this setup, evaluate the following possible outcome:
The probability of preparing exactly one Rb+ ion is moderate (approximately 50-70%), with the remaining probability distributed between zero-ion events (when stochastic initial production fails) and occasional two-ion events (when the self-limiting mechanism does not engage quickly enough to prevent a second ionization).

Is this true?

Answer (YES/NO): NO